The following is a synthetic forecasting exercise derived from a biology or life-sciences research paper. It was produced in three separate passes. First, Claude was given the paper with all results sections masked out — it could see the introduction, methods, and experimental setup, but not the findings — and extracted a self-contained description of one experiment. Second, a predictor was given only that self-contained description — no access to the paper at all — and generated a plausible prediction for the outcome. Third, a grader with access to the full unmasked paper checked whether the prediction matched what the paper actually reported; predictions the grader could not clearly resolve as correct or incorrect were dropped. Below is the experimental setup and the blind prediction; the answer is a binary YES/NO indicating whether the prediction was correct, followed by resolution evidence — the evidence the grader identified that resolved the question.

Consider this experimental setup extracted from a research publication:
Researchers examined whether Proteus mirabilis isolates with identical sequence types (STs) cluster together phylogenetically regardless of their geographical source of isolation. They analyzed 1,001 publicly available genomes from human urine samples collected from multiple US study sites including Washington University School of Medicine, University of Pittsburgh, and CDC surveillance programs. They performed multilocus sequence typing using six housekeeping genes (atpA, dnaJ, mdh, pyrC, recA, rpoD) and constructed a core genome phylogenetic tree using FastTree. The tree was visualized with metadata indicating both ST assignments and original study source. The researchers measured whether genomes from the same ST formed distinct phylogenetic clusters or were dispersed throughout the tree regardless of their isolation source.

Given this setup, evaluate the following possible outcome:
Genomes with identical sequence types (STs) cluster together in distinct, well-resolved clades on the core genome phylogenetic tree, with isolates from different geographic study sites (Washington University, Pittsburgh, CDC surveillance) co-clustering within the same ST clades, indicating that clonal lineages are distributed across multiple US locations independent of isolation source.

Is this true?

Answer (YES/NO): YES